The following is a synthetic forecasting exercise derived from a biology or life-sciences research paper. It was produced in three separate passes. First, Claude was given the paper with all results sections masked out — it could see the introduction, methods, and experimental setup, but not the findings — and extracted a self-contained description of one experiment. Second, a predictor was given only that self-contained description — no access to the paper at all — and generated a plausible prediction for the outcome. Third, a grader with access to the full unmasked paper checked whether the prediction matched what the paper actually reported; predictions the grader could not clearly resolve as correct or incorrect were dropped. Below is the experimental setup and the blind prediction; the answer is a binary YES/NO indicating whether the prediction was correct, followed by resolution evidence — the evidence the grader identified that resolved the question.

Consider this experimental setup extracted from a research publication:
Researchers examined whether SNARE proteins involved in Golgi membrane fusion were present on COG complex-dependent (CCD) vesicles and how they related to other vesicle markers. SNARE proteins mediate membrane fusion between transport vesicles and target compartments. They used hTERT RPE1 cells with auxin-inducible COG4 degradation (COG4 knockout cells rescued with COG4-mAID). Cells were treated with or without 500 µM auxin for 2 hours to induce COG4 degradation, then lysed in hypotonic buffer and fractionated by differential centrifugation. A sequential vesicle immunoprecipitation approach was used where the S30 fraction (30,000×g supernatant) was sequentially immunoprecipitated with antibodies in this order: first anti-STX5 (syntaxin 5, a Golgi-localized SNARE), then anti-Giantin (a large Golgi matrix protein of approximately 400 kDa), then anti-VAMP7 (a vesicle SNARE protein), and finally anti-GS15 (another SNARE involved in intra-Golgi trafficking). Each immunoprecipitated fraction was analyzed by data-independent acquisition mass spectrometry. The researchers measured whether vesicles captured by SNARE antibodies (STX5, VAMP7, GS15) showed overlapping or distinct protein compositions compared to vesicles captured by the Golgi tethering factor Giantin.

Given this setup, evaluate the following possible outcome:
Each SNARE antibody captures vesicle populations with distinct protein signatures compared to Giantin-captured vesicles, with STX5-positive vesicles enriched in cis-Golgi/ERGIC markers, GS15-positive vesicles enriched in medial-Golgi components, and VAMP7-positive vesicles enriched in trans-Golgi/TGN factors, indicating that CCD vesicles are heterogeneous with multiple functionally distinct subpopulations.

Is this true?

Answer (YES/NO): NO